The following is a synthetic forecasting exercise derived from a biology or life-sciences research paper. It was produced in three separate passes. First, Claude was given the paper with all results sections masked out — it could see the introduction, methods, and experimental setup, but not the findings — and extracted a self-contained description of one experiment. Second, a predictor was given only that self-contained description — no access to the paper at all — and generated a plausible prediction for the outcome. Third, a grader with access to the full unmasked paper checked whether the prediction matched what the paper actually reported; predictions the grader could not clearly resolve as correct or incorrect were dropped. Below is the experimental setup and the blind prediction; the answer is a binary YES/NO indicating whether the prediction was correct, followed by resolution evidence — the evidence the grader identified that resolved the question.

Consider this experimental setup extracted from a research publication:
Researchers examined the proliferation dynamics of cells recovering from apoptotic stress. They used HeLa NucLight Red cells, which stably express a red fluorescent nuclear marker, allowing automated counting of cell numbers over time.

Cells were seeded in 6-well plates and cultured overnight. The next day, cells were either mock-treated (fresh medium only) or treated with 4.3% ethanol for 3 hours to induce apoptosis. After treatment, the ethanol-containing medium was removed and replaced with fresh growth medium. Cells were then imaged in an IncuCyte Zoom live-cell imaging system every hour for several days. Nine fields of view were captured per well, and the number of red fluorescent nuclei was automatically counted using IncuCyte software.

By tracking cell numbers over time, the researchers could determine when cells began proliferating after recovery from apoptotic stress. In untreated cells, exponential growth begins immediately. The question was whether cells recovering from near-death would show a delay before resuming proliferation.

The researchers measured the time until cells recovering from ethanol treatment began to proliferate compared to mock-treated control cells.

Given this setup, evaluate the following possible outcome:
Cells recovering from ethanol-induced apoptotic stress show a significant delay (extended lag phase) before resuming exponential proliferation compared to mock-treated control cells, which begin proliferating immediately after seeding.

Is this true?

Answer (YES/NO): NO